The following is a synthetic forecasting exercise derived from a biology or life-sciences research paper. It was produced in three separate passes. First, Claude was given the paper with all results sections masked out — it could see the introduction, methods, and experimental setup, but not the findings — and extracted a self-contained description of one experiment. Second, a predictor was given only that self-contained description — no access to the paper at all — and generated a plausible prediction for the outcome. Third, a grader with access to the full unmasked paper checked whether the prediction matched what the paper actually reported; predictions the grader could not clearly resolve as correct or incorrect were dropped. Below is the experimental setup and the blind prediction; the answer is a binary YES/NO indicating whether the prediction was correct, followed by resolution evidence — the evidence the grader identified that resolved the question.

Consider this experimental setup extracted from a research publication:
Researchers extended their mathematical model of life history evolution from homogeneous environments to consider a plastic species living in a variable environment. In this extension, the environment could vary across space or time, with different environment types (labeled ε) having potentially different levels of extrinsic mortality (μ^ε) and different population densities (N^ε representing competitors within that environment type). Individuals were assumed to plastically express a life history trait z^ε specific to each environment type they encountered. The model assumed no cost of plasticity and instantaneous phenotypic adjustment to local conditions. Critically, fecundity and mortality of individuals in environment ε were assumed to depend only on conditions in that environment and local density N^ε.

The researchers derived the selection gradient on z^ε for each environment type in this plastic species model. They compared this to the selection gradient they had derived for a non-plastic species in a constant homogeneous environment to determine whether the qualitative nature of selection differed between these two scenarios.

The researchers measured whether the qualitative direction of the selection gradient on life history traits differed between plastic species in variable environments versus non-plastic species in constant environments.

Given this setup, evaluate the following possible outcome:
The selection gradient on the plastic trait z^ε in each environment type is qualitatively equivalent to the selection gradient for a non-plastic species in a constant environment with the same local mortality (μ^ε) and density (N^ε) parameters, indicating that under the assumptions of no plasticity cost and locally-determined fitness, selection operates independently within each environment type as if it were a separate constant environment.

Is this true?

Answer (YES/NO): YES